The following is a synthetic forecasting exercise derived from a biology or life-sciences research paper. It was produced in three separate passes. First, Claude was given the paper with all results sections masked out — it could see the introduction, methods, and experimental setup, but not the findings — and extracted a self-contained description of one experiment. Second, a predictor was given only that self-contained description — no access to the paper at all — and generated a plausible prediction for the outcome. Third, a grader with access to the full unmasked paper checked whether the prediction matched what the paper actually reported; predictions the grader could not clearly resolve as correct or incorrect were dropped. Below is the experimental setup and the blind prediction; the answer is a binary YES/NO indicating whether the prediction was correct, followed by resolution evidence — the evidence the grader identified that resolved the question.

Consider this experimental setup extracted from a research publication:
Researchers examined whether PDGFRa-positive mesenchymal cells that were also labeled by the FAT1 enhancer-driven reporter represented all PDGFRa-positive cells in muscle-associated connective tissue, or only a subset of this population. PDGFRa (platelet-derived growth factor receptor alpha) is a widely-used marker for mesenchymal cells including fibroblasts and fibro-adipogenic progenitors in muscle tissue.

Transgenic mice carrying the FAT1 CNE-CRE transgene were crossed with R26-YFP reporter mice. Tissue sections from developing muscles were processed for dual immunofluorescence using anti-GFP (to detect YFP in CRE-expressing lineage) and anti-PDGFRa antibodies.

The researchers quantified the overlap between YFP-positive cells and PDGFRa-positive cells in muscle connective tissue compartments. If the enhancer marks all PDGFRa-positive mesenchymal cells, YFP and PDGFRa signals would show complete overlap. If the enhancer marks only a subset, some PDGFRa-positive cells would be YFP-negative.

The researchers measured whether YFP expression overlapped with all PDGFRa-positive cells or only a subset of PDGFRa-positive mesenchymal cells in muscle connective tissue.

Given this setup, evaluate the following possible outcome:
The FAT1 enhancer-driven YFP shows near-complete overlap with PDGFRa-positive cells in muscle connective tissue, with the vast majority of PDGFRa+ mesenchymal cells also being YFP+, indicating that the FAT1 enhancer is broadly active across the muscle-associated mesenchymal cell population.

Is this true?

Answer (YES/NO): NO